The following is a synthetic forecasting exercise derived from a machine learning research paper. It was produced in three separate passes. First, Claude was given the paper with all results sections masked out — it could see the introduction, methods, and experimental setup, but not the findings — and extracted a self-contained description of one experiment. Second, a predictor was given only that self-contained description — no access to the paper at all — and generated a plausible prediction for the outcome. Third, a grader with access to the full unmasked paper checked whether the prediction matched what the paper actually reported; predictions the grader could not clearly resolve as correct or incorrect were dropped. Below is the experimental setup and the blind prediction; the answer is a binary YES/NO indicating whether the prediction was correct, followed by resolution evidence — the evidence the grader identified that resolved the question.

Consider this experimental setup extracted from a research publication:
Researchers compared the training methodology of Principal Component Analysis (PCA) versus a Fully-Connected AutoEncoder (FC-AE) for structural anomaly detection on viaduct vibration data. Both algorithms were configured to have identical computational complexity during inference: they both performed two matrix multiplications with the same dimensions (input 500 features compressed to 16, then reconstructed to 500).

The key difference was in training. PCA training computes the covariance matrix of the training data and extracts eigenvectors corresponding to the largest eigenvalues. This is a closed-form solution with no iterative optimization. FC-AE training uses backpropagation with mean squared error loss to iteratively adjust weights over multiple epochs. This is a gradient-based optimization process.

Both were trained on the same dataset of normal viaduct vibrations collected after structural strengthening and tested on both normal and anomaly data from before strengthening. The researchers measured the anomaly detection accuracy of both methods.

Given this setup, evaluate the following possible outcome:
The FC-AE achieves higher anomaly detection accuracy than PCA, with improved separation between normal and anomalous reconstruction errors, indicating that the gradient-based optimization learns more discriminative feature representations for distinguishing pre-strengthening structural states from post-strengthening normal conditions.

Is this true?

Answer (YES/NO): NO